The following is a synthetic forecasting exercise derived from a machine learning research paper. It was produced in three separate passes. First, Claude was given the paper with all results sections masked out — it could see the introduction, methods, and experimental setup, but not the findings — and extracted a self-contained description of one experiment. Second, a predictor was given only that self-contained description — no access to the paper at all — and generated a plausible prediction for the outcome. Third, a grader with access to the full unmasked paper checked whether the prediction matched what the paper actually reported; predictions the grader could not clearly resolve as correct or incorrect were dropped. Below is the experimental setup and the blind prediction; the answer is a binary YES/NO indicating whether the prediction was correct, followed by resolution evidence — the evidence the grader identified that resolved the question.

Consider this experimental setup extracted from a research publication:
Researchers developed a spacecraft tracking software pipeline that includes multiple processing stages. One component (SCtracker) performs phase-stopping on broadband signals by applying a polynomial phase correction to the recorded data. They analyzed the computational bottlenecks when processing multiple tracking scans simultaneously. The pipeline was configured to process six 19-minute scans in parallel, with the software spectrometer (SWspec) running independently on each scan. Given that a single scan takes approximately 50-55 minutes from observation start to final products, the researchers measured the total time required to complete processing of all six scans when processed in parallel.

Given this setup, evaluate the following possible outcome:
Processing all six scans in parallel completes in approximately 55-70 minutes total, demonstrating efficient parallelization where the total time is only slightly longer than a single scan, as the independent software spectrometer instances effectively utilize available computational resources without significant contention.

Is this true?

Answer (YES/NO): NO